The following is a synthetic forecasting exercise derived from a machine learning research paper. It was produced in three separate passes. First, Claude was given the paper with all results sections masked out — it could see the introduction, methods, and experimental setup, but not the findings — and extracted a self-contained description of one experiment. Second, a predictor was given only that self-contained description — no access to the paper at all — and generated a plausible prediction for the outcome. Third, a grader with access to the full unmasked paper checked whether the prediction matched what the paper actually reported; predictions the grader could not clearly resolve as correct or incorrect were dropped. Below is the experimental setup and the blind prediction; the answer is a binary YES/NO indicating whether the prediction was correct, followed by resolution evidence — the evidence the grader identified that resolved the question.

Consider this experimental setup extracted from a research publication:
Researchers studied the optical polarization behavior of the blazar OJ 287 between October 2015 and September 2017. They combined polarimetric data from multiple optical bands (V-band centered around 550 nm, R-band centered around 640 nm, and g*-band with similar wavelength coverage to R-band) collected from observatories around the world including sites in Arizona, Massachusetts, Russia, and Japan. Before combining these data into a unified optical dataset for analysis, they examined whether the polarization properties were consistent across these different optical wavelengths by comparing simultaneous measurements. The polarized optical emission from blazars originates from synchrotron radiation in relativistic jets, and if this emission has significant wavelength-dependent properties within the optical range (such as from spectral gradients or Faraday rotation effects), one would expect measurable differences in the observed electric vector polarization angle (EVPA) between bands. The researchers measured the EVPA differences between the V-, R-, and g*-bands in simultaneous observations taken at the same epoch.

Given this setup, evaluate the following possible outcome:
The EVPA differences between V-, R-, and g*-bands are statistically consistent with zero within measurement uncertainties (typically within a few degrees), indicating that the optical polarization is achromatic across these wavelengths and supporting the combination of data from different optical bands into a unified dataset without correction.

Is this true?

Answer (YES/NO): YES